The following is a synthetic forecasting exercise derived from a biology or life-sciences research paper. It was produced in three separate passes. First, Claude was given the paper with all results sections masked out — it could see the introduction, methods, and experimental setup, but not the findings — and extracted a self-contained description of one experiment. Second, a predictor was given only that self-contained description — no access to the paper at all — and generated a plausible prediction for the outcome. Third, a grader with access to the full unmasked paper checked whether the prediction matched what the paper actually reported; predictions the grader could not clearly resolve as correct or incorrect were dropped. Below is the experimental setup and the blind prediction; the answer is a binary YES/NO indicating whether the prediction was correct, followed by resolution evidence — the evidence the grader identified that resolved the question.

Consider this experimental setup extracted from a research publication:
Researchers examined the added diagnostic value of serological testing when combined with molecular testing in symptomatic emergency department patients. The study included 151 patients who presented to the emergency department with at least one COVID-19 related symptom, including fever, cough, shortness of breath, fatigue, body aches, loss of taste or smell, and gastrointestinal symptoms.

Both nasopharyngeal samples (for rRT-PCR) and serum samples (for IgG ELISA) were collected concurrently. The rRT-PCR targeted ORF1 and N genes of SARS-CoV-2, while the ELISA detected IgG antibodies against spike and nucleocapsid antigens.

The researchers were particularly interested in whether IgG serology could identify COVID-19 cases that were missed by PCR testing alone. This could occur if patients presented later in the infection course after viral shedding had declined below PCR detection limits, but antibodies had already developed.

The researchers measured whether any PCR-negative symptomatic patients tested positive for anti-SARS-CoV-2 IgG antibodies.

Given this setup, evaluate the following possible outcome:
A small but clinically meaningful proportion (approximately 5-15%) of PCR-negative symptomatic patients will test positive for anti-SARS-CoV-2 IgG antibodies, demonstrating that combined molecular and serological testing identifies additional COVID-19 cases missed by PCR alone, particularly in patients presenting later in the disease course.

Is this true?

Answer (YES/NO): YES